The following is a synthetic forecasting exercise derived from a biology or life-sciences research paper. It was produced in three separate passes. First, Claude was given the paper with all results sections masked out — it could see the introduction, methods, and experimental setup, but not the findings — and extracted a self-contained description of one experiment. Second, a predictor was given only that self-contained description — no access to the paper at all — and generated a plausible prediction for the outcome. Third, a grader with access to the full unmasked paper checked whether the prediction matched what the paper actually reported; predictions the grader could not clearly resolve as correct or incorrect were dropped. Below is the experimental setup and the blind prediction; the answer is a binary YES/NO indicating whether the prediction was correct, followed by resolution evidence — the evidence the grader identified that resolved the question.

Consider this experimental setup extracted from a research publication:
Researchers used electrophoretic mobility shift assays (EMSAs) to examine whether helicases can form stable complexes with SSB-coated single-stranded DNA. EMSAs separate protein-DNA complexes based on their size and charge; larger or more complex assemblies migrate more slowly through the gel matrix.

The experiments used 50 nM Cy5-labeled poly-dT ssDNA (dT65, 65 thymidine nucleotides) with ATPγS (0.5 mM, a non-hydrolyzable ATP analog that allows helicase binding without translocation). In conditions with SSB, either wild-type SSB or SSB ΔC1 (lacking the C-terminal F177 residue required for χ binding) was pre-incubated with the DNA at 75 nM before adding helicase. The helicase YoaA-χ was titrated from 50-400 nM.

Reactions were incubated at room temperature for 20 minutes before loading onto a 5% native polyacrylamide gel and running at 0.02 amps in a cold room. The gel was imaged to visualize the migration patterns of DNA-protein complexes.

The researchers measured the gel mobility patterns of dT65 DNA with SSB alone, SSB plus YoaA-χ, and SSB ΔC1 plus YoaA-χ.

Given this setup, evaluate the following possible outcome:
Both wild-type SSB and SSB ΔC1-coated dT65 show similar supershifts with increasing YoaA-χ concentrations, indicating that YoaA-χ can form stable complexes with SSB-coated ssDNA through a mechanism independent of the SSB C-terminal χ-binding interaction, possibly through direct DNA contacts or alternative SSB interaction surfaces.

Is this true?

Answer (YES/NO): NO